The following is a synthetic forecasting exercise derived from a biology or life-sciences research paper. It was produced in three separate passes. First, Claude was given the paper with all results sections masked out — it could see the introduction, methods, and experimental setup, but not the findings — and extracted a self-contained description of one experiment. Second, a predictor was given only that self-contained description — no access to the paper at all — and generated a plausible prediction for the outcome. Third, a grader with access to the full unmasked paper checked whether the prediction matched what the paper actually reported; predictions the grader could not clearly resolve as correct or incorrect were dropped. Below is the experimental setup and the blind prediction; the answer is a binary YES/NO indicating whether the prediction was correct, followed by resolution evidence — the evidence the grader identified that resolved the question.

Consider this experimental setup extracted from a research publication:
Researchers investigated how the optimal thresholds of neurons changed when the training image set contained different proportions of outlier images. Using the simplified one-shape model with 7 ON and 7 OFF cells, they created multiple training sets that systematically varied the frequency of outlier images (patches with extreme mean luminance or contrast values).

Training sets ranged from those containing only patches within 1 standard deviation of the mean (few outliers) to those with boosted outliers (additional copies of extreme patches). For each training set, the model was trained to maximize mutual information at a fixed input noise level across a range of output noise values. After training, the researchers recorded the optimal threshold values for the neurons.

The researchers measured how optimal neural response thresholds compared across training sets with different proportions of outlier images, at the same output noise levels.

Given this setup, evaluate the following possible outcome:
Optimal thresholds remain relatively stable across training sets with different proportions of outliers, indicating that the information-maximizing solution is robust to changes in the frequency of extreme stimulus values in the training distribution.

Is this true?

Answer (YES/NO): NO